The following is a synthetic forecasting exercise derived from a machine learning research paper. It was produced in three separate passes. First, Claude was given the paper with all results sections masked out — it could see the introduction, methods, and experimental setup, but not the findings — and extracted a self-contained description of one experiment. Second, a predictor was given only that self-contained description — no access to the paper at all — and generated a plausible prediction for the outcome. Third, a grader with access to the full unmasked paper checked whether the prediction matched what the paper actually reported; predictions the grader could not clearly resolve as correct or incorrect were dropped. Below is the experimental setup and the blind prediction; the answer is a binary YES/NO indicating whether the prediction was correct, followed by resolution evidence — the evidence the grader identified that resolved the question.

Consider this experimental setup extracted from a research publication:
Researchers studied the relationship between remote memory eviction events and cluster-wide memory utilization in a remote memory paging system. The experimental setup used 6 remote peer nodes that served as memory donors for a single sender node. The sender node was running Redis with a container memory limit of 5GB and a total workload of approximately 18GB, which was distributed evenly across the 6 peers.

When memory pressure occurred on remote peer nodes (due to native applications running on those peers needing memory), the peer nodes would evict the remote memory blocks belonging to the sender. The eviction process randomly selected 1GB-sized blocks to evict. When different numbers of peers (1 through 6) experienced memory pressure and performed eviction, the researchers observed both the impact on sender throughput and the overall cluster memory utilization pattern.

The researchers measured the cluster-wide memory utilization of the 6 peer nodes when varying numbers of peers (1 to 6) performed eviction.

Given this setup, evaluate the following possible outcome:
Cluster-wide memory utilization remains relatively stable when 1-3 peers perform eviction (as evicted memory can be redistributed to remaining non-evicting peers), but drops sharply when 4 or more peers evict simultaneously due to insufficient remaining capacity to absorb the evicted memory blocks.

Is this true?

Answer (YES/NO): NO